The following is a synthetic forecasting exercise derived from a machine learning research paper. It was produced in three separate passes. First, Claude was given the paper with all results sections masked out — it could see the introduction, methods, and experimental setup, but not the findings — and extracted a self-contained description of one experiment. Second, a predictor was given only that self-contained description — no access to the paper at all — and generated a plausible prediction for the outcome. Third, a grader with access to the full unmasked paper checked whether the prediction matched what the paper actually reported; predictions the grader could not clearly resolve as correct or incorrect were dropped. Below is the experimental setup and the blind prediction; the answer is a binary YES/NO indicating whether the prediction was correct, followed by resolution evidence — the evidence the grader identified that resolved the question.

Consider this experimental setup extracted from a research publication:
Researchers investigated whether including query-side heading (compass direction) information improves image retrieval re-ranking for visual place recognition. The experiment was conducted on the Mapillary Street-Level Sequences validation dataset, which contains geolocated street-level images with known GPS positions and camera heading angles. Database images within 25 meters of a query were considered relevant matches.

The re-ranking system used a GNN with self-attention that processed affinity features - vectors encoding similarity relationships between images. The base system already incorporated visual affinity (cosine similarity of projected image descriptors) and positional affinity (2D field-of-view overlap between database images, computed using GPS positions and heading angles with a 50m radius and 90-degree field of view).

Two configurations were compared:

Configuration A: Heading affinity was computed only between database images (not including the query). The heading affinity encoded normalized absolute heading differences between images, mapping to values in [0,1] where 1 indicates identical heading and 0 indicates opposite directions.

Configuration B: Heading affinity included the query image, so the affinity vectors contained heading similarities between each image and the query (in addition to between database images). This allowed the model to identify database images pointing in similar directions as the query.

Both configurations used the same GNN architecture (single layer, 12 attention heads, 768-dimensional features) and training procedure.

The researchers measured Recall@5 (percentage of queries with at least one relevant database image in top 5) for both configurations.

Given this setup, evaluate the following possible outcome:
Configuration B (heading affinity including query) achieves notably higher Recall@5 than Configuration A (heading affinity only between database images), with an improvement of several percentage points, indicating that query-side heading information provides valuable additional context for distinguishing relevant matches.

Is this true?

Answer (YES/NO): YES